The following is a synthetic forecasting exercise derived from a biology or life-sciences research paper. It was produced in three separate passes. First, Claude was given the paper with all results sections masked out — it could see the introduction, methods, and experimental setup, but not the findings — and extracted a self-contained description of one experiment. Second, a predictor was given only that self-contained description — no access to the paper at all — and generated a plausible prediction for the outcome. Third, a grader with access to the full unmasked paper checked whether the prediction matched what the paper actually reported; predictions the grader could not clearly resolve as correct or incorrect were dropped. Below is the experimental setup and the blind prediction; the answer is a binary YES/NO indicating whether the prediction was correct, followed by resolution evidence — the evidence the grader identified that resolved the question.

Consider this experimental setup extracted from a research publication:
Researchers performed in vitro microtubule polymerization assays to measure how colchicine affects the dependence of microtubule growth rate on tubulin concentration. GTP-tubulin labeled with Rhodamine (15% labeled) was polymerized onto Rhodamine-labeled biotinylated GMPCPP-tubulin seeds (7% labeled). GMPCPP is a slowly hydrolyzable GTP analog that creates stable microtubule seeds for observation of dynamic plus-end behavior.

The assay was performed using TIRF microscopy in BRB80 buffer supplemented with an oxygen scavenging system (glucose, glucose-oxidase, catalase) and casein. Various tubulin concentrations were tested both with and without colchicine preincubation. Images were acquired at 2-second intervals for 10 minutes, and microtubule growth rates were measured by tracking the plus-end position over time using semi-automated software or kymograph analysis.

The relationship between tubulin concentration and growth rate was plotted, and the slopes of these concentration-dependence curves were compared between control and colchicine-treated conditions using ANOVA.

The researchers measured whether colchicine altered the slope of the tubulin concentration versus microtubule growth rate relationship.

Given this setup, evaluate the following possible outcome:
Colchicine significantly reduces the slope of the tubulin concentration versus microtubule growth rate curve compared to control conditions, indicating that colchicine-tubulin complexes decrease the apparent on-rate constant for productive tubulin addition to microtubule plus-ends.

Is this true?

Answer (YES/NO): YES